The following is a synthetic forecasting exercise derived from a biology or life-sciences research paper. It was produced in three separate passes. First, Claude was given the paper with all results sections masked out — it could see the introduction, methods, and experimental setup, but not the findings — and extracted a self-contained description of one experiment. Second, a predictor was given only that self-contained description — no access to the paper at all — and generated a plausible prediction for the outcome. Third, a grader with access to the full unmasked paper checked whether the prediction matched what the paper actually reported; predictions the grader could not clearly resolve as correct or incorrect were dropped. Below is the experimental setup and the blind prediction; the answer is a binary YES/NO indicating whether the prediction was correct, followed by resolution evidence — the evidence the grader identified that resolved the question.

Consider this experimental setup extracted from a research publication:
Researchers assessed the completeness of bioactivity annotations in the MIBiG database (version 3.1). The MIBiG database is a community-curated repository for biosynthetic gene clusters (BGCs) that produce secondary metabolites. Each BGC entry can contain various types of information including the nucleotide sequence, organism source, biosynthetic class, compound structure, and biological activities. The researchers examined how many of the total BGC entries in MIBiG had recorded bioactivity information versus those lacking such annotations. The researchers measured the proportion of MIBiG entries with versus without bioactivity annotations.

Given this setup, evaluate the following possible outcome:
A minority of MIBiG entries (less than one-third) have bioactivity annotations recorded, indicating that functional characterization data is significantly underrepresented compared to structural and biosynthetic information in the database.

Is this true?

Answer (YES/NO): NO